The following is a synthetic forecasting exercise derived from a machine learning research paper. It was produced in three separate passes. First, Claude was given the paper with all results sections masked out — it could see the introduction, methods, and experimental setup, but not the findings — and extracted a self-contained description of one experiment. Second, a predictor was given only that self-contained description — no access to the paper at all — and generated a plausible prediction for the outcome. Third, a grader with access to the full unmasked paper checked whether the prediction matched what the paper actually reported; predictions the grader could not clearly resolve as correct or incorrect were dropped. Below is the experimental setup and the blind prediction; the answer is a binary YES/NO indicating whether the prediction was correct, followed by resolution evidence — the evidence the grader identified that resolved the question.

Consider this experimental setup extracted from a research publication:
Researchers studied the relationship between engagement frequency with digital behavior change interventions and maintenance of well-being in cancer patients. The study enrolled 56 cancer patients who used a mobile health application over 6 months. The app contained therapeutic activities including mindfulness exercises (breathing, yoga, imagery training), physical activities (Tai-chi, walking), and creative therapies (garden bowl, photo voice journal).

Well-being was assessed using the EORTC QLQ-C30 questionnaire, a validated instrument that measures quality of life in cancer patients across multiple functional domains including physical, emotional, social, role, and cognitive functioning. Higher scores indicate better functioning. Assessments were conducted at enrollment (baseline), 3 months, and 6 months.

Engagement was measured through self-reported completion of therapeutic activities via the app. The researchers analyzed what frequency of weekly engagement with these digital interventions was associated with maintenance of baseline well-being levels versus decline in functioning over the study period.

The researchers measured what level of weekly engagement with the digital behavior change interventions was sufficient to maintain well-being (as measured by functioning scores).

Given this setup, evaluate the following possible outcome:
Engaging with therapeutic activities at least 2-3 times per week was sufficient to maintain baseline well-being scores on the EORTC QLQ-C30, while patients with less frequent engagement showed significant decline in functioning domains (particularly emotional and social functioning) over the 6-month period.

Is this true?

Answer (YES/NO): NO